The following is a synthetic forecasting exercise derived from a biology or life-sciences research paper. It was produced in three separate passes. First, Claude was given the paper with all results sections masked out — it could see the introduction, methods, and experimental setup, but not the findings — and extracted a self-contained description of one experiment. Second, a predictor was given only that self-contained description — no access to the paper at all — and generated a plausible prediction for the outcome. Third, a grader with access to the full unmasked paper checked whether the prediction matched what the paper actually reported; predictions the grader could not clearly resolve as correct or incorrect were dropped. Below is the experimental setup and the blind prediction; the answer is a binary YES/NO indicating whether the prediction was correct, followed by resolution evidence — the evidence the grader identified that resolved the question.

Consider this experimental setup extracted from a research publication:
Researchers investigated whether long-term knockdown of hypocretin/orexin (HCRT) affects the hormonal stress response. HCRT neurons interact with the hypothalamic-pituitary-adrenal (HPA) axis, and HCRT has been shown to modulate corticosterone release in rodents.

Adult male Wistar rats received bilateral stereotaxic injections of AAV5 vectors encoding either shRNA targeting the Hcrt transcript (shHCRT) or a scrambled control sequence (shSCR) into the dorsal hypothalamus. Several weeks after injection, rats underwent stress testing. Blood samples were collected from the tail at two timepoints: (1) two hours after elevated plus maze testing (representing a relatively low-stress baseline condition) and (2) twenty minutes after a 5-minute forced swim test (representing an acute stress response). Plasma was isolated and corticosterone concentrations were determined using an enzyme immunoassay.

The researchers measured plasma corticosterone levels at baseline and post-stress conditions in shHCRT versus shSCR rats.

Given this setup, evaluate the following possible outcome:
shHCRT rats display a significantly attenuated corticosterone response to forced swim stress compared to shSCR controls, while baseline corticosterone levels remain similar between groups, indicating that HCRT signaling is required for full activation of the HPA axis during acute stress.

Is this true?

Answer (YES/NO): NO